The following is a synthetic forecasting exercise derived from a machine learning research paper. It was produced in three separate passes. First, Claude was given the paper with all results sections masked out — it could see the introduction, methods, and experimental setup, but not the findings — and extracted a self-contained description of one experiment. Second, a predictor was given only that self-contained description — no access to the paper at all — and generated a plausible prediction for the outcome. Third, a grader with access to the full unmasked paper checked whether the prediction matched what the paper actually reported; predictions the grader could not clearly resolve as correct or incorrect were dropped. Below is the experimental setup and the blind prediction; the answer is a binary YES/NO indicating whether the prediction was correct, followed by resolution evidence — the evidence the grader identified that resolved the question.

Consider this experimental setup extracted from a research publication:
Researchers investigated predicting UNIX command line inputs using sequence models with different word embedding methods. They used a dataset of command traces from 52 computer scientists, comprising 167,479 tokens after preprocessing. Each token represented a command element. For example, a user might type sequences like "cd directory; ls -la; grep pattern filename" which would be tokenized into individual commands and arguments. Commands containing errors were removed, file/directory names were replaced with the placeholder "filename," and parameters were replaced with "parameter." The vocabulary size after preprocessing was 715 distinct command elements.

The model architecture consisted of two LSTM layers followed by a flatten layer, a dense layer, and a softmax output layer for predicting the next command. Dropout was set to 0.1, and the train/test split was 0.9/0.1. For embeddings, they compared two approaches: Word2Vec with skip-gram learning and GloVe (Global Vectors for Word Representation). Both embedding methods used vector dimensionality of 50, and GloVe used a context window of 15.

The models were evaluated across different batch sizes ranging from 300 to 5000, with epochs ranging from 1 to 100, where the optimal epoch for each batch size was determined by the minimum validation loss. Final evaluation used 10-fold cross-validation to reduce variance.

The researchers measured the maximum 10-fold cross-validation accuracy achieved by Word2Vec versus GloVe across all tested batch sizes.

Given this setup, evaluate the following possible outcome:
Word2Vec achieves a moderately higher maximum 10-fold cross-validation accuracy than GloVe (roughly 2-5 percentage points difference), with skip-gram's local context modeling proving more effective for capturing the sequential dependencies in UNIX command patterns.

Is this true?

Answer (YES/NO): NO